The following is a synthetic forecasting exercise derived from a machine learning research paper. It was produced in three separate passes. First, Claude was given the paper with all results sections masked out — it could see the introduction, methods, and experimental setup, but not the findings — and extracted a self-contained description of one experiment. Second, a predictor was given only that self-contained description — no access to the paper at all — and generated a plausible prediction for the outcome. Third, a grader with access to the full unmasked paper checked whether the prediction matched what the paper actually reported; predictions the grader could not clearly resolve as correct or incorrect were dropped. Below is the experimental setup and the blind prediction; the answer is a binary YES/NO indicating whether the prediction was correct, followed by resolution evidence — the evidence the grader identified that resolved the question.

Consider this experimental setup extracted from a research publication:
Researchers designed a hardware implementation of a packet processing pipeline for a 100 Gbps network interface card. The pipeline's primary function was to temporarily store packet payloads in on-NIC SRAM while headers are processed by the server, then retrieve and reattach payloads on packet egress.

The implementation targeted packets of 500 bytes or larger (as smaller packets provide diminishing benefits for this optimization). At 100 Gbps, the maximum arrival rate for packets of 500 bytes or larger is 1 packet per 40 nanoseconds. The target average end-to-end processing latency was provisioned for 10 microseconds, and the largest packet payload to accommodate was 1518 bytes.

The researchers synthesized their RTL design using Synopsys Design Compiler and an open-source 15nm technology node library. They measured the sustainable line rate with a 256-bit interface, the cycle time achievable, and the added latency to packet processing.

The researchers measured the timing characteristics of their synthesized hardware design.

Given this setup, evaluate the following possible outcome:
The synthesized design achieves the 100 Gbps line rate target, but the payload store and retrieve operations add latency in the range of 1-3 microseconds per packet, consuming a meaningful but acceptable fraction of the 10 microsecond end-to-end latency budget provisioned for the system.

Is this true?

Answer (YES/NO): NO